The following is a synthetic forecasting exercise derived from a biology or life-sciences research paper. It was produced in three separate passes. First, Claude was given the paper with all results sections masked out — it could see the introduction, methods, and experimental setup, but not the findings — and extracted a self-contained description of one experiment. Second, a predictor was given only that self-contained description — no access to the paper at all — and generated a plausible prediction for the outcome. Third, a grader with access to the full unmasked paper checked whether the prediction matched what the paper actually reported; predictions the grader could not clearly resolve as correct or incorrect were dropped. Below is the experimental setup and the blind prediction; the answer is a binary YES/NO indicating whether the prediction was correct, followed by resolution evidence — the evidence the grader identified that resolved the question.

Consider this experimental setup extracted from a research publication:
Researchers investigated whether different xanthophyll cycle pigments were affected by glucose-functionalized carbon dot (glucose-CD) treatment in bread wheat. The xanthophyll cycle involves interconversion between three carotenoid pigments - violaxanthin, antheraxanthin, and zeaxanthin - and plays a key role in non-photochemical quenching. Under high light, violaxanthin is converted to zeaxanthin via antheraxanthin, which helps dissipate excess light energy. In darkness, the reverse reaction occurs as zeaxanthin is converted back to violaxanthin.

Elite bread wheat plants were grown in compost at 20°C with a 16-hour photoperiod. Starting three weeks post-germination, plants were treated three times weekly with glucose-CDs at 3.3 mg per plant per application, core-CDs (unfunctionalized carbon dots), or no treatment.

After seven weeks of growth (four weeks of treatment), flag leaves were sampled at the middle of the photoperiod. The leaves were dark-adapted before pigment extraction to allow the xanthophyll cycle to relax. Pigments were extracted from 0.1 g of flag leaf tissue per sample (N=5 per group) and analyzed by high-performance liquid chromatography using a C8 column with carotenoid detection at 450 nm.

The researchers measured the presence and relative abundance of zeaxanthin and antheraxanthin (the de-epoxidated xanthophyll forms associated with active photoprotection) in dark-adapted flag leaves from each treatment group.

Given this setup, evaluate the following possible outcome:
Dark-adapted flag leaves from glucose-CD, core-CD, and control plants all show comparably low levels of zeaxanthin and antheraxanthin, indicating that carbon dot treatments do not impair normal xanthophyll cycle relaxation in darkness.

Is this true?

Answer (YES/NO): YES